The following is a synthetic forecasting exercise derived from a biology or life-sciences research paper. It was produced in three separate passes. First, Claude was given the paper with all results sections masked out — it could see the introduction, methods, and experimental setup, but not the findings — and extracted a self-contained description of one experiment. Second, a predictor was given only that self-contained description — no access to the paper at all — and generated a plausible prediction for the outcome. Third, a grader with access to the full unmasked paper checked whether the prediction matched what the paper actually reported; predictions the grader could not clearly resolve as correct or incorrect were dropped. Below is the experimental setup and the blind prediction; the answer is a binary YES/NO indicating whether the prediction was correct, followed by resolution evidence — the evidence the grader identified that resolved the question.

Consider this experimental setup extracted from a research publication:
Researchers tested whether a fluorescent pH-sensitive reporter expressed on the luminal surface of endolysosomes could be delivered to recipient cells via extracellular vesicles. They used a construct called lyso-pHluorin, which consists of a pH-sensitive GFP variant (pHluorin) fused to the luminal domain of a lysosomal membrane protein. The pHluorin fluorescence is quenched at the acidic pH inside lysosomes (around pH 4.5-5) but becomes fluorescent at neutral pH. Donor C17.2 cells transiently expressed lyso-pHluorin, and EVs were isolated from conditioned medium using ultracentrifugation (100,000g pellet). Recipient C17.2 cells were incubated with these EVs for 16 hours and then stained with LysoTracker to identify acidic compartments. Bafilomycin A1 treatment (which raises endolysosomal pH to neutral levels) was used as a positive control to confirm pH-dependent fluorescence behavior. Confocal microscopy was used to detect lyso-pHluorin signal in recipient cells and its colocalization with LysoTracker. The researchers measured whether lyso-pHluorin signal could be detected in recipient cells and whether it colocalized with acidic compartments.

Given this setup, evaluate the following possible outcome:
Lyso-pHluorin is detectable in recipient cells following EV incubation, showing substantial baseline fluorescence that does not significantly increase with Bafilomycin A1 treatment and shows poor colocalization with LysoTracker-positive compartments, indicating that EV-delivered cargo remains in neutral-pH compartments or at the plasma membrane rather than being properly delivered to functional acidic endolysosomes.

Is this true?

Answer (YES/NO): NO